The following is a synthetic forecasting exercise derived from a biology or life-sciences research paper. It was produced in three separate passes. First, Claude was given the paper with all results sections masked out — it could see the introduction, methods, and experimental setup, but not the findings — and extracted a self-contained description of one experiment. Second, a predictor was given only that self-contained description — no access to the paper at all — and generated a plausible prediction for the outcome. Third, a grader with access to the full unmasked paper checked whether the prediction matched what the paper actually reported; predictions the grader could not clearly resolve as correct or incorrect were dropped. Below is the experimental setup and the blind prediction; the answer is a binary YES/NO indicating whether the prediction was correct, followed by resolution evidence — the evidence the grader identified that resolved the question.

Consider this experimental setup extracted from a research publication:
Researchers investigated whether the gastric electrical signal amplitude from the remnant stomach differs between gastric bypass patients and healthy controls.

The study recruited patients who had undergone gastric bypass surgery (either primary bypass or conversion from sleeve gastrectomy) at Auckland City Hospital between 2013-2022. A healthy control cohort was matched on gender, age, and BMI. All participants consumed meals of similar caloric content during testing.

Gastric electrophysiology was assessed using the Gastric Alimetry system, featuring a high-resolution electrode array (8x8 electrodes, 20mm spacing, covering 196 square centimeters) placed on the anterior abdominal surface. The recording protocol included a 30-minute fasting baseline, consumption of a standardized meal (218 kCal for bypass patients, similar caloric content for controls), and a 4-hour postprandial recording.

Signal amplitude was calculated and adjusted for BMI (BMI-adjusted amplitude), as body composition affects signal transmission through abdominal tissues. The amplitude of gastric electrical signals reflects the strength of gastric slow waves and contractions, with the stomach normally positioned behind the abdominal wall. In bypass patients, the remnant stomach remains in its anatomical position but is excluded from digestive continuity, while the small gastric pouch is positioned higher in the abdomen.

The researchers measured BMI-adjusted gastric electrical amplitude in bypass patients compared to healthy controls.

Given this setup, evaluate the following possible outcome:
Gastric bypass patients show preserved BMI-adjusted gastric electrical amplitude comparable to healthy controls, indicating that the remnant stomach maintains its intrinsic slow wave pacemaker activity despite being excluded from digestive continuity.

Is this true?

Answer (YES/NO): NO